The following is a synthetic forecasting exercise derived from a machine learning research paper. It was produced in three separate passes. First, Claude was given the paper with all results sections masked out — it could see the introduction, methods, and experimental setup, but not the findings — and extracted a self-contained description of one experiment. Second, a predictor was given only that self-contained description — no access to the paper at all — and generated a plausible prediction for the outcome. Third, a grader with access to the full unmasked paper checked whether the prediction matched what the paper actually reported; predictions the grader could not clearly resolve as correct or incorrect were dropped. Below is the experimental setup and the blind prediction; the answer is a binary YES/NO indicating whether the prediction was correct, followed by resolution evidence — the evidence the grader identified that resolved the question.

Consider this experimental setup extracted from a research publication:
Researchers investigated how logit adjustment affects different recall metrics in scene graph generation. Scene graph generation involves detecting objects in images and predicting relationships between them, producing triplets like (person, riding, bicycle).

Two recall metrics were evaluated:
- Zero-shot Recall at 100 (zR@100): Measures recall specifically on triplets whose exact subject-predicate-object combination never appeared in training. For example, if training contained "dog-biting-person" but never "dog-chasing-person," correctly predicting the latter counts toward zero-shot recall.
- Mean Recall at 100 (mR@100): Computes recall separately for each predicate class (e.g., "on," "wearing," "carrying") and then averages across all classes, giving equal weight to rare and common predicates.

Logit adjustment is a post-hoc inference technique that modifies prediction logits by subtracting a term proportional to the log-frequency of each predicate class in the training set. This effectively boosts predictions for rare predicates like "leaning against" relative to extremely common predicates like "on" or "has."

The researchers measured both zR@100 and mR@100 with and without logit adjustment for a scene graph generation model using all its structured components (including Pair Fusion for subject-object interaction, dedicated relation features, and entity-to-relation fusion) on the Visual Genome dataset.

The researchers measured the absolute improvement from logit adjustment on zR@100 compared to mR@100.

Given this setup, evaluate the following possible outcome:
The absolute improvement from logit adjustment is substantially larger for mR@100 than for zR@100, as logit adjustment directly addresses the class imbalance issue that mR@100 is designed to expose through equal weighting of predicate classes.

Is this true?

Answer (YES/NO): YES